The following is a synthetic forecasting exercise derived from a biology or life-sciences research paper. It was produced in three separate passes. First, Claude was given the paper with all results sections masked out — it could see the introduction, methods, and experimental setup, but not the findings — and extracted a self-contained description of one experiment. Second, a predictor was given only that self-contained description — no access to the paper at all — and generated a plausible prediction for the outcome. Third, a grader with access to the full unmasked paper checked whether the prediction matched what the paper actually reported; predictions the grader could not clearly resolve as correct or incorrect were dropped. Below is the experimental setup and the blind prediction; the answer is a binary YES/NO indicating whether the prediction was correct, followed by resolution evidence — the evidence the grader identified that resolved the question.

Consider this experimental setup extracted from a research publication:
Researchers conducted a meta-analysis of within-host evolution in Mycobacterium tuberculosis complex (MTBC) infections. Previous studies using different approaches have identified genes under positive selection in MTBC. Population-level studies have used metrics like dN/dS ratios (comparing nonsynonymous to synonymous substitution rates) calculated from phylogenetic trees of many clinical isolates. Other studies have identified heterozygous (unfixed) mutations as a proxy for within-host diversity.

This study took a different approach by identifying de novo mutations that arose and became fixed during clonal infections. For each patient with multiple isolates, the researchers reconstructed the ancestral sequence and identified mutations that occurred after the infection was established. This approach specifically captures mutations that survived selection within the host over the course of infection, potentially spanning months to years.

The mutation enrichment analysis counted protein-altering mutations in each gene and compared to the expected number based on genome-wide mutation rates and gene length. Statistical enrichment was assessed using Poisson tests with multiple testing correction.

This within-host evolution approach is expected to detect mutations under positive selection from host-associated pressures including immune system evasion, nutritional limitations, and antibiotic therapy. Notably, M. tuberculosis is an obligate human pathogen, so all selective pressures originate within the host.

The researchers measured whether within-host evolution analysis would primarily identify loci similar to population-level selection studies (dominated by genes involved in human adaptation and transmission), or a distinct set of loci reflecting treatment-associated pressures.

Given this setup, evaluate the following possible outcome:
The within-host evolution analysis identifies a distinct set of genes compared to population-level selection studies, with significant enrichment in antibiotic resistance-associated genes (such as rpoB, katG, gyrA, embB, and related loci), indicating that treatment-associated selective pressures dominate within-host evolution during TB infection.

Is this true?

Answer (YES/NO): YES